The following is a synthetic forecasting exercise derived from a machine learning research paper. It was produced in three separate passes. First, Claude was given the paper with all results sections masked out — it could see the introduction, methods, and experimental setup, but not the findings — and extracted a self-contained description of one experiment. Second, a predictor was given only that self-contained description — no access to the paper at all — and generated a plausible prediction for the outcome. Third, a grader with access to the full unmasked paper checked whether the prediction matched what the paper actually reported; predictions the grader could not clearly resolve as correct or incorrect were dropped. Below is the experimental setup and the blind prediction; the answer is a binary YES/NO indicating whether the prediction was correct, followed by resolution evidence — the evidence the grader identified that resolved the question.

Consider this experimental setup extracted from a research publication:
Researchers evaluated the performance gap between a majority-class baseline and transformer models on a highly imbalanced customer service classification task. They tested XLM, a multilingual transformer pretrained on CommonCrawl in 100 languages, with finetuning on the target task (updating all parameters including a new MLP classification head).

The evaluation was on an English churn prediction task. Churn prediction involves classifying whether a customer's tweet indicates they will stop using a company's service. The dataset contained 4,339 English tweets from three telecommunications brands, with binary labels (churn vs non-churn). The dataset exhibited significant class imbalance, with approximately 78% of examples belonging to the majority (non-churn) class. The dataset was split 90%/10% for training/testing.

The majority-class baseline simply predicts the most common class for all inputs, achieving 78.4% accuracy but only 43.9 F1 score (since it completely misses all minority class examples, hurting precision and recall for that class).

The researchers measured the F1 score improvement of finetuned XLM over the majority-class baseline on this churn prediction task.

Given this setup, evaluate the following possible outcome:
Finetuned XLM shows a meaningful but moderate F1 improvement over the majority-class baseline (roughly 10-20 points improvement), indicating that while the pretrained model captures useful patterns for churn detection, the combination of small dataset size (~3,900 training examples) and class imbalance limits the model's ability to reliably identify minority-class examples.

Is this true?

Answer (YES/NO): NO